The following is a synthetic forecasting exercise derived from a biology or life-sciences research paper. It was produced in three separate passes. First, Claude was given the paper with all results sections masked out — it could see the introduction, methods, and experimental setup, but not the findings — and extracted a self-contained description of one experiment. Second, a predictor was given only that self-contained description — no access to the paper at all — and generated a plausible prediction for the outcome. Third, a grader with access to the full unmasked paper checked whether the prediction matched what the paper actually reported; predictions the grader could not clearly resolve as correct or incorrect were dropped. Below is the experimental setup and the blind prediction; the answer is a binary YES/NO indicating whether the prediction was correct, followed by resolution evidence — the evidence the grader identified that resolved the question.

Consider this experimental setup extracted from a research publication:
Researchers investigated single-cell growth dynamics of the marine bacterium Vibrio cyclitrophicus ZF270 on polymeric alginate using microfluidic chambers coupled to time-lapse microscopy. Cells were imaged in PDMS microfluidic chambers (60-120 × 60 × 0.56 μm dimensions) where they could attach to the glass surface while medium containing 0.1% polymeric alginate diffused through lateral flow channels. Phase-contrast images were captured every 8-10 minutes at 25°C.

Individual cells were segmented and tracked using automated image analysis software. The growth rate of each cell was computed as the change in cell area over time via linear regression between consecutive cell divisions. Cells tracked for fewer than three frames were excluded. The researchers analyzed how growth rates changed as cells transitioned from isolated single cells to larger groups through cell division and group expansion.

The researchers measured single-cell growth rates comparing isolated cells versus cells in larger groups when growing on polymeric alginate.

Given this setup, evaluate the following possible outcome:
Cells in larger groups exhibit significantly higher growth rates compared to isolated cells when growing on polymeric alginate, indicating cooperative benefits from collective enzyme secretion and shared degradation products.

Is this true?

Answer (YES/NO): YES